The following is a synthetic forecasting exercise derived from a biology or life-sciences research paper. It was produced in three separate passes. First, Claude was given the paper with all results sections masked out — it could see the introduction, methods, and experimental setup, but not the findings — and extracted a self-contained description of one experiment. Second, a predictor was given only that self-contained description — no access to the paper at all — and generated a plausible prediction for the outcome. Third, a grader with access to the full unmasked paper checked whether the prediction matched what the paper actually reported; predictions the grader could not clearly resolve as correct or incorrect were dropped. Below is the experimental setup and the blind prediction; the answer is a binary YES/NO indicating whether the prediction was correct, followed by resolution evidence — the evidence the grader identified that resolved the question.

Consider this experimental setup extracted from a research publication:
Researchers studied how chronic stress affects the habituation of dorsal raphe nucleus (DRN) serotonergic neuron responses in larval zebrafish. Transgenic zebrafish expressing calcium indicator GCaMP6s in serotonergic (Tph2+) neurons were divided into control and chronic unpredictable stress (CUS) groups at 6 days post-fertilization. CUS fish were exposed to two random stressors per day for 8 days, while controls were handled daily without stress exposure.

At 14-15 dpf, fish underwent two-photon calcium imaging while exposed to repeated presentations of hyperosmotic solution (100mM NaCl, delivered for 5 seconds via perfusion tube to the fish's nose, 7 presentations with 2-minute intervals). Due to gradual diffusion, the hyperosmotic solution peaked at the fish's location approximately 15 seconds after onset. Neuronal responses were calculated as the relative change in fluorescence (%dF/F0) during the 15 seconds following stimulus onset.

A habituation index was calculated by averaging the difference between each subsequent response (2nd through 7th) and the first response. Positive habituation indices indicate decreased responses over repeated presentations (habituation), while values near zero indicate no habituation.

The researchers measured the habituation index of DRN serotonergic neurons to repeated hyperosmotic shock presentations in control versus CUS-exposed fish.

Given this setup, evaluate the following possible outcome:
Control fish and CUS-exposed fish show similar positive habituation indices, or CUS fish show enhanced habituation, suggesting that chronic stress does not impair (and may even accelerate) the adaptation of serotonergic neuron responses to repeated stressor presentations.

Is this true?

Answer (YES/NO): NO